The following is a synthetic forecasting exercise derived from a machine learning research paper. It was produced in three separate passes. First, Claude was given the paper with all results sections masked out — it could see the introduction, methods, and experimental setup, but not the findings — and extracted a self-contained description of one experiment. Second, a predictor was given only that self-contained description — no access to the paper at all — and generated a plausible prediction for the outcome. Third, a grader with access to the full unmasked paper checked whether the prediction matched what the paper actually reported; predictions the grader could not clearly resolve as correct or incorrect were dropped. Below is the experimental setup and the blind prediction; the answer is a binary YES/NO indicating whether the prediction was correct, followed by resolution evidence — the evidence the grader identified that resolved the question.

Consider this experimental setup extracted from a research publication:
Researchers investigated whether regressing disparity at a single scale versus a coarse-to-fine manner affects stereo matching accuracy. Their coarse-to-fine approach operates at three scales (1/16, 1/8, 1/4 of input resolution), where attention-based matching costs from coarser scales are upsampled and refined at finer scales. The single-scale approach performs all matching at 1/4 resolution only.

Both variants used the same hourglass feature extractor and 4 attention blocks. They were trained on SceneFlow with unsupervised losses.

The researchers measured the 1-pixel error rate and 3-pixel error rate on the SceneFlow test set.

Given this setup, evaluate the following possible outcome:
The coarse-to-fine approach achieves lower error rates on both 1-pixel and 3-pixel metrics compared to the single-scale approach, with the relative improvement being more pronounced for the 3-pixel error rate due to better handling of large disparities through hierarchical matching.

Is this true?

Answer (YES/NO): NO